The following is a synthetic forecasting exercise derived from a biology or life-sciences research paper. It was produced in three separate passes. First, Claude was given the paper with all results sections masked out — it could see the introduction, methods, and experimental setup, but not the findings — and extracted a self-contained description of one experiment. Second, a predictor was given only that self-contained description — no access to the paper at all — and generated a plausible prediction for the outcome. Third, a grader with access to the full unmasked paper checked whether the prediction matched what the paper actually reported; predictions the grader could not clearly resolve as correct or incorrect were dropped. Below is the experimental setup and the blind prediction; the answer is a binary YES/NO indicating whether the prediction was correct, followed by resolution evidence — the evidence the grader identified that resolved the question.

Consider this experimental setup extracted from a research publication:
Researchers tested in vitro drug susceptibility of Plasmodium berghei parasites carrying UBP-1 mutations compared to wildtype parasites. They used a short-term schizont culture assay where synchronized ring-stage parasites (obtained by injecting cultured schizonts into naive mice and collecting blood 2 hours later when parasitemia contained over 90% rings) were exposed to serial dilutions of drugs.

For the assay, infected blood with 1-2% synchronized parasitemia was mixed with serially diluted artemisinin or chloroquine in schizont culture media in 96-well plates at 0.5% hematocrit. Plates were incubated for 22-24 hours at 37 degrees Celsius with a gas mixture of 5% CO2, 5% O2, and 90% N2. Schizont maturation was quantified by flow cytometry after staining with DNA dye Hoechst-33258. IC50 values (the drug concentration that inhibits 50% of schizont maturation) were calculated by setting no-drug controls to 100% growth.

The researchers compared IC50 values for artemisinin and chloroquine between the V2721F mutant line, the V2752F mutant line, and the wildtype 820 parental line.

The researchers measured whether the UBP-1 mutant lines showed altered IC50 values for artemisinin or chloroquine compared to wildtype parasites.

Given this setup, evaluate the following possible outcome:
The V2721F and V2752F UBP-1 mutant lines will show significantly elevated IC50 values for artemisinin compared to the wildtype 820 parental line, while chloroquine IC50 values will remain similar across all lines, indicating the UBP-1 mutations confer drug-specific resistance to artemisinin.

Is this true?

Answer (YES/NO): NO